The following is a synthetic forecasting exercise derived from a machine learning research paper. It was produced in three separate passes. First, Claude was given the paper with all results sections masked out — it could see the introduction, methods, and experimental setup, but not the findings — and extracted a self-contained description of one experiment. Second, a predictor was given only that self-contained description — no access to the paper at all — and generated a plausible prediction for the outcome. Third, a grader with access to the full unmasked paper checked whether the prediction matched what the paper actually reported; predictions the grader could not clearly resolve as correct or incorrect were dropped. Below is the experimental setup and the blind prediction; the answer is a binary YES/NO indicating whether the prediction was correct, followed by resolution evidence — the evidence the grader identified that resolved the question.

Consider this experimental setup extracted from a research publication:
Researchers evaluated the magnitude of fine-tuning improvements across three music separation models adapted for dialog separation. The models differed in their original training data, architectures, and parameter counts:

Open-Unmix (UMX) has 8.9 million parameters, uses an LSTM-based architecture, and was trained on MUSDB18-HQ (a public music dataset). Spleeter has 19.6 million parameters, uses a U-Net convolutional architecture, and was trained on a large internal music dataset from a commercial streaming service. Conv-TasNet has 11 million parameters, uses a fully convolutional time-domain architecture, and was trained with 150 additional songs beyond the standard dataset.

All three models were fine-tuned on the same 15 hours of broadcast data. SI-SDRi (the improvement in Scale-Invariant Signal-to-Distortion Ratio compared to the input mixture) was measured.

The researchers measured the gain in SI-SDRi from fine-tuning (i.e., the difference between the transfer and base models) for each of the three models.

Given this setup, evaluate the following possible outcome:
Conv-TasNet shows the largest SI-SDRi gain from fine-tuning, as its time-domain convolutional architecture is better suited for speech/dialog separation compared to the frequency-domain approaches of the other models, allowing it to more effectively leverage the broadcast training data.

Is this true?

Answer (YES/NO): YES